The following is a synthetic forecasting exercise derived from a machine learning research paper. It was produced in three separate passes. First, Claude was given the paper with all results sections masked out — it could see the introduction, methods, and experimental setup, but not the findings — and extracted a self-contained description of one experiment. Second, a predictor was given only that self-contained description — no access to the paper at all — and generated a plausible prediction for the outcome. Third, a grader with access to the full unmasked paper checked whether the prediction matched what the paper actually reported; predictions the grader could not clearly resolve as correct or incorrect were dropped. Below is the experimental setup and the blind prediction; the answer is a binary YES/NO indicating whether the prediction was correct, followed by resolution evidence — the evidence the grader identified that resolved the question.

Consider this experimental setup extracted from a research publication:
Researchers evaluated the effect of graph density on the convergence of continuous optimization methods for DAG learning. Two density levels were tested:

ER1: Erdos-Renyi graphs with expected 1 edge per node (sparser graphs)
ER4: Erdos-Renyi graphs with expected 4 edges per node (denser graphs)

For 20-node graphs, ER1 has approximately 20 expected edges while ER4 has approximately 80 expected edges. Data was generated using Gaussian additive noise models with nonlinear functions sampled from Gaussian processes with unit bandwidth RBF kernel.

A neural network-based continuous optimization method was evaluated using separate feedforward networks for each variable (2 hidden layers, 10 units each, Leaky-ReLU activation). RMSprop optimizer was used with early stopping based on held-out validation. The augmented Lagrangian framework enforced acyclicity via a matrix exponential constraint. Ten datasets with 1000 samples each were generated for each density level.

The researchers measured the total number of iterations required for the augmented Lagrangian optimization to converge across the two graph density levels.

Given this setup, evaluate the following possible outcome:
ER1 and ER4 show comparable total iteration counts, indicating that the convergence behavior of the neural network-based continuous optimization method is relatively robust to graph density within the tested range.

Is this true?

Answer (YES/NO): YES